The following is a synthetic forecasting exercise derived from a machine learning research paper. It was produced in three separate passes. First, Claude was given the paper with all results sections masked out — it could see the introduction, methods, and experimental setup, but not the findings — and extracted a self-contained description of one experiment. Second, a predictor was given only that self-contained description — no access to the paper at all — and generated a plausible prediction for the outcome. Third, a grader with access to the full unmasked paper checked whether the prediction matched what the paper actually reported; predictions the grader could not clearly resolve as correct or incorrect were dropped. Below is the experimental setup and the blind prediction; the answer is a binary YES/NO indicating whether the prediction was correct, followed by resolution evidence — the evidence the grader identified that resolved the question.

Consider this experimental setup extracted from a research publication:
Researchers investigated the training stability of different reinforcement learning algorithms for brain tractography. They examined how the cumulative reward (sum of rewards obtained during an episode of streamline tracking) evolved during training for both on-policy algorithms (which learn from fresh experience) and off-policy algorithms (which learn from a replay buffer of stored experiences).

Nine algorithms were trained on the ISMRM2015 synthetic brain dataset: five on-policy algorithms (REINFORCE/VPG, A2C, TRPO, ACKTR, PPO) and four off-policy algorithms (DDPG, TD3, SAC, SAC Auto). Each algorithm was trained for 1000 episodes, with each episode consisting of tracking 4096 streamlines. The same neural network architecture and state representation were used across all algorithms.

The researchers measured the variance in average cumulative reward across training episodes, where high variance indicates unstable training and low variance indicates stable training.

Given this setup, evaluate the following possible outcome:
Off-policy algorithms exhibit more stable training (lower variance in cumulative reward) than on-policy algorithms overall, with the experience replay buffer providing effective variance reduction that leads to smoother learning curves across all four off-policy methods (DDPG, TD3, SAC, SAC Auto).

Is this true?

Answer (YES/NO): YES